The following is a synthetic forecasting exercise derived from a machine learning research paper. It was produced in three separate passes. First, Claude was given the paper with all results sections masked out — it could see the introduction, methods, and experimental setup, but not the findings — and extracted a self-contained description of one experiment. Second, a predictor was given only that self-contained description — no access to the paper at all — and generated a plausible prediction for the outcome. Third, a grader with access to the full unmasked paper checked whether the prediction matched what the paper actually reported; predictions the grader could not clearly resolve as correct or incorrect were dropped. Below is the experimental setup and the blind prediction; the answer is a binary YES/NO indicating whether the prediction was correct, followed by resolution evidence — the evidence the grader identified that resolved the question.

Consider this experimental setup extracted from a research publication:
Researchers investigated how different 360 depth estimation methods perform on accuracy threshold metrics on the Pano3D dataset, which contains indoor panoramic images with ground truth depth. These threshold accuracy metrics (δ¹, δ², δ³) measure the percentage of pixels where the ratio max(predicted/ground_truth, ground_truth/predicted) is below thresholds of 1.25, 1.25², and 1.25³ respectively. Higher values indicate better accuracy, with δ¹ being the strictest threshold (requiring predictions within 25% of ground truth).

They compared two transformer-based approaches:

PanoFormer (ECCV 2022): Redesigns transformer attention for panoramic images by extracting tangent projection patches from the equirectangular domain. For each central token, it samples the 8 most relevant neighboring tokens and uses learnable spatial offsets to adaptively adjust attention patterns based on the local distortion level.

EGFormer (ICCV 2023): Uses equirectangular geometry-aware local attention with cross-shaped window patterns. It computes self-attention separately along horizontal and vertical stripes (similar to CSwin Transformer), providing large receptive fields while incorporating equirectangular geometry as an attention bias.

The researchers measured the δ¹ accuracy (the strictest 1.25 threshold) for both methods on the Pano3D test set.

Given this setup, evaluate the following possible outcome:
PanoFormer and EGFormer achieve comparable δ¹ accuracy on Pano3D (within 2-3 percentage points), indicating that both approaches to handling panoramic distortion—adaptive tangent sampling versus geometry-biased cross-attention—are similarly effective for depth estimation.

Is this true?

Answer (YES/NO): YES